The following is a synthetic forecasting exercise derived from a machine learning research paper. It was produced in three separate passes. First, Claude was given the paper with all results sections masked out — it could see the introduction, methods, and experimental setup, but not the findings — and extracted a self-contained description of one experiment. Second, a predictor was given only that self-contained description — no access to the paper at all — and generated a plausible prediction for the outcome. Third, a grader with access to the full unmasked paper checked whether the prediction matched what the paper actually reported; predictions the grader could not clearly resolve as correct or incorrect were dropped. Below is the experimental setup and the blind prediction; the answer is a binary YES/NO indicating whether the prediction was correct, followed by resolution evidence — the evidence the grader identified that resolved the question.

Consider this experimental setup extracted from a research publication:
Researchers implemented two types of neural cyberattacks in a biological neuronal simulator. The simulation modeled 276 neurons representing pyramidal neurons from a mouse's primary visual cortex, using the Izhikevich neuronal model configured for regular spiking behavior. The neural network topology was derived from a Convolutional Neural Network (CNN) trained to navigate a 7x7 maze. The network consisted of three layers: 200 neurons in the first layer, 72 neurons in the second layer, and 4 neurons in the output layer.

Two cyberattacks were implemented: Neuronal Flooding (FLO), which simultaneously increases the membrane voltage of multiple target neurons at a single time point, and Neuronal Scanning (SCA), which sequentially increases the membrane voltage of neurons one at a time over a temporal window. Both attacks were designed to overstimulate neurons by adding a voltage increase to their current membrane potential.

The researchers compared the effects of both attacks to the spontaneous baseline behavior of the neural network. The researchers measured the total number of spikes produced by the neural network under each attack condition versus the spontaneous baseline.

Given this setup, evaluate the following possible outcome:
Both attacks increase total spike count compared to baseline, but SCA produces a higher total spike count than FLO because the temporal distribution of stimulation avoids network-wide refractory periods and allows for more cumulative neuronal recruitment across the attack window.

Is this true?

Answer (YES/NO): NO